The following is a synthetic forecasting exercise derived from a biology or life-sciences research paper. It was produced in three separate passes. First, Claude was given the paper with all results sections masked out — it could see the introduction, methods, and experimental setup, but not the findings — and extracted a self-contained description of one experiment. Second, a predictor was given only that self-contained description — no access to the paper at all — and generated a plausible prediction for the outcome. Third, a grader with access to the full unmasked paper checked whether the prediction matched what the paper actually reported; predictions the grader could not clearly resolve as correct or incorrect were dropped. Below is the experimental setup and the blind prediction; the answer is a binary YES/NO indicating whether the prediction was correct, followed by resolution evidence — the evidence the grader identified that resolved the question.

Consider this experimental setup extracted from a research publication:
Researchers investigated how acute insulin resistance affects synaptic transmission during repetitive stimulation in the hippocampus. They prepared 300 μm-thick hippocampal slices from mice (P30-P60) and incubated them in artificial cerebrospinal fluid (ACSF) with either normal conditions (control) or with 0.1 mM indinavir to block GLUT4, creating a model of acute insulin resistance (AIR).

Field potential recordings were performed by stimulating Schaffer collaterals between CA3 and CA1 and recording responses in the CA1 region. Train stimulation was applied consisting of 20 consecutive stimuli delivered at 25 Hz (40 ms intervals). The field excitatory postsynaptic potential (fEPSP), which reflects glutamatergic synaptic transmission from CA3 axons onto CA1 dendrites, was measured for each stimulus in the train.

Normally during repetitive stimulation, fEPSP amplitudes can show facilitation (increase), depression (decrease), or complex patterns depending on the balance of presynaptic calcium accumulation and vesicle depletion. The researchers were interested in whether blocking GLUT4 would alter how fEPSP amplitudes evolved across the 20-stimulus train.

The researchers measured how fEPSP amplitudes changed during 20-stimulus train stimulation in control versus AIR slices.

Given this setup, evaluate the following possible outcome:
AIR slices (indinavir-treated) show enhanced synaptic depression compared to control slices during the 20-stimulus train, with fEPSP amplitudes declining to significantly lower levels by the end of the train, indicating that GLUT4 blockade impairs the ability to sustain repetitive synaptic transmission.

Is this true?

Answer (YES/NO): NO